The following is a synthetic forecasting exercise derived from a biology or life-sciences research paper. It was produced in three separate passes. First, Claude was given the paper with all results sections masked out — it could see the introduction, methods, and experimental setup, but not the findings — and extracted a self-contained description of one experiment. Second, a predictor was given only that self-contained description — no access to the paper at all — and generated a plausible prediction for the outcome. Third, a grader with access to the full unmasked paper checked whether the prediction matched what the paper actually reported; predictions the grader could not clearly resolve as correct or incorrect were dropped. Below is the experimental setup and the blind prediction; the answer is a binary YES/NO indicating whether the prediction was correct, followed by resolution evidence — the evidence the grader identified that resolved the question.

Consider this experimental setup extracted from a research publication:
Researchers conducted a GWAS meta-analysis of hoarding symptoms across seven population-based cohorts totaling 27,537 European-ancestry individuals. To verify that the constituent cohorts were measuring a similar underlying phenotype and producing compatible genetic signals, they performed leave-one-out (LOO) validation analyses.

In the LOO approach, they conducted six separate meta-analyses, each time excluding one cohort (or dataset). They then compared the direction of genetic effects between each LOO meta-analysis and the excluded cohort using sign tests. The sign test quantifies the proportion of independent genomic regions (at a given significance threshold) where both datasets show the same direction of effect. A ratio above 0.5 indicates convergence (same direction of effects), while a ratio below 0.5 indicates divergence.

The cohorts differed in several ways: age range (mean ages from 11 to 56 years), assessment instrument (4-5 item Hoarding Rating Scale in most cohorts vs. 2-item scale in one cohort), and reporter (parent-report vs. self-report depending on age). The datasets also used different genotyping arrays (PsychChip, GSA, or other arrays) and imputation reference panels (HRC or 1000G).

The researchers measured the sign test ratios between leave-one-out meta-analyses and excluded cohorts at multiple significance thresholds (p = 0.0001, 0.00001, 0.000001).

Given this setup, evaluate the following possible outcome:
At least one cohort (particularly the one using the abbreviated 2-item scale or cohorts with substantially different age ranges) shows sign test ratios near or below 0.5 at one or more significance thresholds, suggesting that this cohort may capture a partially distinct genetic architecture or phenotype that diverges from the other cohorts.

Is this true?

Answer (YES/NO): NO